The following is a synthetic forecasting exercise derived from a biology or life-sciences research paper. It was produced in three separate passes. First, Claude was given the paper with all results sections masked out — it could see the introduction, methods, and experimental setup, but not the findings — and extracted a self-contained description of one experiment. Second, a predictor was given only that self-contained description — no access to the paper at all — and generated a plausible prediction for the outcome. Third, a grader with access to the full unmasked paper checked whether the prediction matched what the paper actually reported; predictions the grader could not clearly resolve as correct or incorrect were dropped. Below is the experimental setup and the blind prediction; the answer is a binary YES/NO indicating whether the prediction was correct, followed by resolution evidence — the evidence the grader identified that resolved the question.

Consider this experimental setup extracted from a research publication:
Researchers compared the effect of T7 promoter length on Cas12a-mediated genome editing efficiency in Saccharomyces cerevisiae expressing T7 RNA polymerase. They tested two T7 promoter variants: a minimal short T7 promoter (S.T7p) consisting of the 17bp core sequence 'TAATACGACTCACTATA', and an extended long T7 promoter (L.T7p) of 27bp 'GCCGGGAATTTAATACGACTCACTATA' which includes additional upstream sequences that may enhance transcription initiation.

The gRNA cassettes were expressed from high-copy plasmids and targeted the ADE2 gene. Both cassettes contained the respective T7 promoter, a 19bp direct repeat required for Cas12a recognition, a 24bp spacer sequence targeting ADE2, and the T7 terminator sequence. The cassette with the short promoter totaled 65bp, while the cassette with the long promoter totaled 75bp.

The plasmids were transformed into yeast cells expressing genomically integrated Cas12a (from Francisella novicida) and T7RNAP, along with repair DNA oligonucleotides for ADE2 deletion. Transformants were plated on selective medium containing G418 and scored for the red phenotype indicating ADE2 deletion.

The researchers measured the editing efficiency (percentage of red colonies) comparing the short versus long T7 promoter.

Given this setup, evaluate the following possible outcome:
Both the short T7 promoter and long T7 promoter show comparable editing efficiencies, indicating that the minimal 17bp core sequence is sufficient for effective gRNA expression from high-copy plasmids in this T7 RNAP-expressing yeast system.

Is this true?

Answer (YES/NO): NO